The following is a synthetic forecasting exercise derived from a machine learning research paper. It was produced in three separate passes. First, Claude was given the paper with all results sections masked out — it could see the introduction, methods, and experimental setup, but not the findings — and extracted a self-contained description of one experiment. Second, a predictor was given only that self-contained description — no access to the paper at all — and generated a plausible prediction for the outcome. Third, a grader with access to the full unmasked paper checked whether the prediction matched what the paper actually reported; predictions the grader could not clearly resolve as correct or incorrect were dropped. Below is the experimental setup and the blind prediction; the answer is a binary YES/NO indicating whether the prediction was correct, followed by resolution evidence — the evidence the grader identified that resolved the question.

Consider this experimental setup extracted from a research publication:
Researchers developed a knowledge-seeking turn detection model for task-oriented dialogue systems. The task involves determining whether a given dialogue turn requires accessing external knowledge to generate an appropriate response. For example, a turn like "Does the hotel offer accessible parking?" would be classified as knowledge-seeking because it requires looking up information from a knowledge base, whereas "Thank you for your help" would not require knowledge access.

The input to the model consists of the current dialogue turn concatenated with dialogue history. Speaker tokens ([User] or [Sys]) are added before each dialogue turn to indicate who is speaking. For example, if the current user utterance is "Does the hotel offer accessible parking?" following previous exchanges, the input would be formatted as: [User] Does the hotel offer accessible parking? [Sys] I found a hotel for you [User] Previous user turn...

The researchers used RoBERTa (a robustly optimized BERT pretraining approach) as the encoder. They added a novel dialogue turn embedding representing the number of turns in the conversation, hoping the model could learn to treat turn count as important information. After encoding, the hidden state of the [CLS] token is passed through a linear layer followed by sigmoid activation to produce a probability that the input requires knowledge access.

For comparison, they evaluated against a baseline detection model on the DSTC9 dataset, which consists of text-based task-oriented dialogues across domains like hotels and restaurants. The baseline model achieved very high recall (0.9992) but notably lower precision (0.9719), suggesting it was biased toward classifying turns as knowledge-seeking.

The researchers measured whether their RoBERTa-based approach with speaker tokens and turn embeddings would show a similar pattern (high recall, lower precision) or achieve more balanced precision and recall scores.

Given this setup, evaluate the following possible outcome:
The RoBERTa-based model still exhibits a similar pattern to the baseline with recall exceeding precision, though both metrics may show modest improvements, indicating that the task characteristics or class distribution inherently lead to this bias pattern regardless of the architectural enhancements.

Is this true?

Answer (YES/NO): NO